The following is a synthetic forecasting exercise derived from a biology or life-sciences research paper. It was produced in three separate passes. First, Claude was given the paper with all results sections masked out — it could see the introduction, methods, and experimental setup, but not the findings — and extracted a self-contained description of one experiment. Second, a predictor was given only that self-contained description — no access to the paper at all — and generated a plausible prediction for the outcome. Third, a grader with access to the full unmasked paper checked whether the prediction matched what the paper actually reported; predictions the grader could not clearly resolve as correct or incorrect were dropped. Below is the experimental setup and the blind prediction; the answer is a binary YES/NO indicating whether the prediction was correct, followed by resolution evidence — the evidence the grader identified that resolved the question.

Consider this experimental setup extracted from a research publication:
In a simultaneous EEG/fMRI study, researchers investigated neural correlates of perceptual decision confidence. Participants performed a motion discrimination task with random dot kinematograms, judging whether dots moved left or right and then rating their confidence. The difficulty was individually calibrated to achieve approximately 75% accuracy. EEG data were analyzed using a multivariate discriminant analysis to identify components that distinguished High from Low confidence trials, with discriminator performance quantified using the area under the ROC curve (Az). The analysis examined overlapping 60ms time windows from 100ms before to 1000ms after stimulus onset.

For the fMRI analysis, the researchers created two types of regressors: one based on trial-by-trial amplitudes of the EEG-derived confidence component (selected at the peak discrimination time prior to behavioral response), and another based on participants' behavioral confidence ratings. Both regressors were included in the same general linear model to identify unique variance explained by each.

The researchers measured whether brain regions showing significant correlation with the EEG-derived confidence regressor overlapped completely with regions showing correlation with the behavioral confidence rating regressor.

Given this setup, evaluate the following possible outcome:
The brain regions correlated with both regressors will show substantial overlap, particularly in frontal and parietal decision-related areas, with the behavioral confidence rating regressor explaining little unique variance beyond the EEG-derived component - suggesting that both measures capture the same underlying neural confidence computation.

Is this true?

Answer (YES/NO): NO